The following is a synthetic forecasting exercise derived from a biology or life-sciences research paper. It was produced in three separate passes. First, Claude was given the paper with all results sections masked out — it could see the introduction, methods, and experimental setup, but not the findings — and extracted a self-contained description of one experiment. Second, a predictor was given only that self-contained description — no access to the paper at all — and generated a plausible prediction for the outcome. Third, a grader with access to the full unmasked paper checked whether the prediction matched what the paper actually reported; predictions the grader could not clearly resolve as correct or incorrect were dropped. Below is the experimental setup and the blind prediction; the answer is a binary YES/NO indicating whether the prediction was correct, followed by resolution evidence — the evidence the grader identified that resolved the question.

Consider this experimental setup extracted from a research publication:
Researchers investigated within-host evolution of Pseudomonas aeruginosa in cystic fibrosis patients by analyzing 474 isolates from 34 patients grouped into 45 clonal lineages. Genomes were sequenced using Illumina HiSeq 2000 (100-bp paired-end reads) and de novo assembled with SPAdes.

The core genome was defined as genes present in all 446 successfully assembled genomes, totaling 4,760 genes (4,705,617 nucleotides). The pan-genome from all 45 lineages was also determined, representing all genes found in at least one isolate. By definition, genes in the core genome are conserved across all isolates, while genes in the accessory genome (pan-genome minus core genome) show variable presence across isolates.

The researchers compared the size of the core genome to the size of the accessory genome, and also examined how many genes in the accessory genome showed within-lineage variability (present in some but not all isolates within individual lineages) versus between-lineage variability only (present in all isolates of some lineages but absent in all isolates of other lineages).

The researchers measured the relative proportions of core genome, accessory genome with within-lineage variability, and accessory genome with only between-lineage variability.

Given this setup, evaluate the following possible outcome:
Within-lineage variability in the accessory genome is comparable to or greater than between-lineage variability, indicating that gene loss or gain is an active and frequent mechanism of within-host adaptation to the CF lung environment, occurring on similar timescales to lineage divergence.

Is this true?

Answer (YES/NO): NO